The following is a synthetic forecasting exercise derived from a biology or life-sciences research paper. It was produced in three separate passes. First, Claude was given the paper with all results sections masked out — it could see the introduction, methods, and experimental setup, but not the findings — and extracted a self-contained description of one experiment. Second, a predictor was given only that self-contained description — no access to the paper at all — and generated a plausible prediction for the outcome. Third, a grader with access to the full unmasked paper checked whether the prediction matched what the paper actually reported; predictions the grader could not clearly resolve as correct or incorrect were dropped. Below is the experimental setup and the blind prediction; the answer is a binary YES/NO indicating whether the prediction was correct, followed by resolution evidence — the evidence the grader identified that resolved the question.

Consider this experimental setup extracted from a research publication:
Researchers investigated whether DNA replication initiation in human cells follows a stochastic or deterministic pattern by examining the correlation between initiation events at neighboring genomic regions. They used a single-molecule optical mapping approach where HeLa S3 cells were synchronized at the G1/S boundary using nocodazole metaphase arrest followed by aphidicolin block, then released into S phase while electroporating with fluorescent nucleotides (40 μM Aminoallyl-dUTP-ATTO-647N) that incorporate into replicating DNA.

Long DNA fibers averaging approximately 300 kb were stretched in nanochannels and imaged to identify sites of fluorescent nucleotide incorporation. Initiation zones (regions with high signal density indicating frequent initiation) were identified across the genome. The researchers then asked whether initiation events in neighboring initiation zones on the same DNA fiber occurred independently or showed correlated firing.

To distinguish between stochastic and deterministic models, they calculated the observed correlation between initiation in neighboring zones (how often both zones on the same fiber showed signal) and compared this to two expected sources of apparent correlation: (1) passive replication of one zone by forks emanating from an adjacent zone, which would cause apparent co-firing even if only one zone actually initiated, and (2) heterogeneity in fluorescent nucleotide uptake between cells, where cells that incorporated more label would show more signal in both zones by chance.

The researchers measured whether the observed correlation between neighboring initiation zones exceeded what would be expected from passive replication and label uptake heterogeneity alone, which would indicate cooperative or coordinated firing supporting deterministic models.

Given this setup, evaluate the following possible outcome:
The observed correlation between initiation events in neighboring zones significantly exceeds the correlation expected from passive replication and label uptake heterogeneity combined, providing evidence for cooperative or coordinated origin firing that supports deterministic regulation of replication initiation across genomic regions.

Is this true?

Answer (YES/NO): NO